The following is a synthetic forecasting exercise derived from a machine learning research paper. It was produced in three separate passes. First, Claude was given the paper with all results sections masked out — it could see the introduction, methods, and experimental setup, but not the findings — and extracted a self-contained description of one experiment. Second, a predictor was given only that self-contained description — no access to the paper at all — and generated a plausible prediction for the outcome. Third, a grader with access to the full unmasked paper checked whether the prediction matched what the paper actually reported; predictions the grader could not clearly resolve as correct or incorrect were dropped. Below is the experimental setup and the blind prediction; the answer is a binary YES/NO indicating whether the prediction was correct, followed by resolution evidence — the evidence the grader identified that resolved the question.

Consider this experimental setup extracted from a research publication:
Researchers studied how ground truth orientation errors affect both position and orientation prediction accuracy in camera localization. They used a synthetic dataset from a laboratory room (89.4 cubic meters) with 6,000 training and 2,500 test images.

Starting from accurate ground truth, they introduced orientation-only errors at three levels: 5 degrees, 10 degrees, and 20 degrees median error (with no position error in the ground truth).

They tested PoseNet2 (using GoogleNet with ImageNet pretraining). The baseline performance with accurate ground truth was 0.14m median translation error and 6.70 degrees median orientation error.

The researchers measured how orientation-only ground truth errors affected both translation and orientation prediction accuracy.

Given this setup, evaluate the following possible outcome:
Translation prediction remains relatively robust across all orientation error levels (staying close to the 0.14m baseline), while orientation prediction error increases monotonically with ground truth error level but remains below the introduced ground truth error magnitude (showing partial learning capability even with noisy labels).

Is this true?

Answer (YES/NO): NO